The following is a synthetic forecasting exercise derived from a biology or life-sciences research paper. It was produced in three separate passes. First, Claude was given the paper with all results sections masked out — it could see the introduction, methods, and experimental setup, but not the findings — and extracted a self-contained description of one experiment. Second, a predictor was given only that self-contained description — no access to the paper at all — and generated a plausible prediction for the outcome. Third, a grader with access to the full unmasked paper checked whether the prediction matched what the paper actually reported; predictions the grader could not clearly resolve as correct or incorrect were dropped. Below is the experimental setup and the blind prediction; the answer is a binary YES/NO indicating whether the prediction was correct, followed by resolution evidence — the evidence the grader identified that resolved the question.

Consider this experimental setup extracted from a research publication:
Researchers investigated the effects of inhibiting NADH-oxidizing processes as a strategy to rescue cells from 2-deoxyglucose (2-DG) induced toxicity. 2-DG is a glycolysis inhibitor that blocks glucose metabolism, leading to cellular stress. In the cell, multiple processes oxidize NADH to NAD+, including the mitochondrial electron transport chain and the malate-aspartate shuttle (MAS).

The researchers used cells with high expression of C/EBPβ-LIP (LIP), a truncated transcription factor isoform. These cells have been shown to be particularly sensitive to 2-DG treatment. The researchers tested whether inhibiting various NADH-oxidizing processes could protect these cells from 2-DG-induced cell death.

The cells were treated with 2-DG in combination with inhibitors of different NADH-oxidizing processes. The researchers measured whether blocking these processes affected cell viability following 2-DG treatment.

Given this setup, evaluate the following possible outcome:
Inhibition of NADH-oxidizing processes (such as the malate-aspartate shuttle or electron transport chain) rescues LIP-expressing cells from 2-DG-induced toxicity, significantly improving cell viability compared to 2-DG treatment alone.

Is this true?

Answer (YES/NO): YES